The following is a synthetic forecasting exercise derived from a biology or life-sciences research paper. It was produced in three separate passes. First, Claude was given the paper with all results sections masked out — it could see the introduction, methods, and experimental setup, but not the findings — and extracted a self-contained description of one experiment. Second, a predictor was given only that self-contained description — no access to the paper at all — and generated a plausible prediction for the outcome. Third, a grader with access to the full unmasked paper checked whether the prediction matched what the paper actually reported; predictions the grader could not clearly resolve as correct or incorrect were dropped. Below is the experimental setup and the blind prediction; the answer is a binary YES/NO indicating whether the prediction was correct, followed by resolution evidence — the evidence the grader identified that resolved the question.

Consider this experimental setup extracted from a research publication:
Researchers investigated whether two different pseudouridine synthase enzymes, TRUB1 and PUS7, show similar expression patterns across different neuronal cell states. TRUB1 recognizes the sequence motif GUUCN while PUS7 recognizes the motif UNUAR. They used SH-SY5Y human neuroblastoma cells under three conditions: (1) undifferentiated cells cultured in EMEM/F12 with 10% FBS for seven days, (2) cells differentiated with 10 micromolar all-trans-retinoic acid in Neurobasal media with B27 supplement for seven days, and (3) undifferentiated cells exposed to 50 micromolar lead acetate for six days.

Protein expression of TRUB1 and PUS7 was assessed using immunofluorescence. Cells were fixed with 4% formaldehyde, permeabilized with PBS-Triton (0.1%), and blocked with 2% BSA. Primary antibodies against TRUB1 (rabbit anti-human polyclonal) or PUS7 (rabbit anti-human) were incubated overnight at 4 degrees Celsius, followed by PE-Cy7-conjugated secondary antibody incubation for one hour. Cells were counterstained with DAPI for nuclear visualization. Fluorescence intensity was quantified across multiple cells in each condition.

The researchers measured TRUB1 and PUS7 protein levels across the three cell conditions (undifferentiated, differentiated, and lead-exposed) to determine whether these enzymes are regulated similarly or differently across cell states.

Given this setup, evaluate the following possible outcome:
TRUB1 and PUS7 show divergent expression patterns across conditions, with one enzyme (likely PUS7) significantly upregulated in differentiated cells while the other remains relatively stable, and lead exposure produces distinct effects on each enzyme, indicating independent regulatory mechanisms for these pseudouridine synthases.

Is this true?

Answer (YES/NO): NO